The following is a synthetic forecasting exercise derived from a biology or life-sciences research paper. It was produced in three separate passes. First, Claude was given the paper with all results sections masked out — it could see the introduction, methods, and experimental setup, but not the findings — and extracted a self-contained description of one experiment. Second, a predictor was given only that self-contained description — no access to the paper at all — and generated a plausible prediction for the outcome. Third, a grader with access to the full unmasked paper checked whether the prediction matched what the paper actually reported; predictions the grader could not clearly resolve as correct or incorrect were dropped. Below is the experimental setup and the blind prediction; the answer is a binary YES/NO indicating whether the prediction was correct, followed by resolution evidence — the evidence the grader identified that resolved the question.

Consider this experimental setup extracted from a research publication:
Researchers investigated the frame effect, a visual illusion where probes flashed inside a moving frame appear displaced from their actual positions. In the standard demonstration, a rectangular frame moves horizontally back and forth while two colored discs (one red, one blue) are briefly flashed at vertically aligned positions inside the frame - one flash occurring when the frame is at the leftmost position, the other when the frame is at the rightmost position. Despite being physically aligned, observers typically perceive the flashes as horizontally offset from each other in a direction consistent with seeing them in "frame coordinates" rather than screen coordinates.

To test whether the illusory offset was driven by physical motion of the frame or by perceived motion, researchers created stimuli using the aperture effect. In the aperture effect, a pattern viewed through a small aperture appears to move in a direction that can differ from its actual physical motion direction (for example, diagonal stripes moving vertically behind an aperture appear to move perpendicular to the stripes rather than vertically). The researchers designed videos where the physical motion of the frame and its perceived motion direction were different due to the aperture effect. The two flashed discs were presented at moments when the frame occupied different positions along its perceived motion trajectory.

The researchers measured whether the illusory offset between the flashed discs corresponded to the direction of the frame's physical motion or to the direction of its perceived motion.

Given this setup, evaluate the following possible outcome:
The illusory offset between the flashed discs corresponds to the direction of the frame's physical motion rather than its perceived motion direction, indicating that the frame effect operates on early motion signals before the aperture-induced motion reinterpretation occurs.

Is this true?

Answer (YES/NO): NO